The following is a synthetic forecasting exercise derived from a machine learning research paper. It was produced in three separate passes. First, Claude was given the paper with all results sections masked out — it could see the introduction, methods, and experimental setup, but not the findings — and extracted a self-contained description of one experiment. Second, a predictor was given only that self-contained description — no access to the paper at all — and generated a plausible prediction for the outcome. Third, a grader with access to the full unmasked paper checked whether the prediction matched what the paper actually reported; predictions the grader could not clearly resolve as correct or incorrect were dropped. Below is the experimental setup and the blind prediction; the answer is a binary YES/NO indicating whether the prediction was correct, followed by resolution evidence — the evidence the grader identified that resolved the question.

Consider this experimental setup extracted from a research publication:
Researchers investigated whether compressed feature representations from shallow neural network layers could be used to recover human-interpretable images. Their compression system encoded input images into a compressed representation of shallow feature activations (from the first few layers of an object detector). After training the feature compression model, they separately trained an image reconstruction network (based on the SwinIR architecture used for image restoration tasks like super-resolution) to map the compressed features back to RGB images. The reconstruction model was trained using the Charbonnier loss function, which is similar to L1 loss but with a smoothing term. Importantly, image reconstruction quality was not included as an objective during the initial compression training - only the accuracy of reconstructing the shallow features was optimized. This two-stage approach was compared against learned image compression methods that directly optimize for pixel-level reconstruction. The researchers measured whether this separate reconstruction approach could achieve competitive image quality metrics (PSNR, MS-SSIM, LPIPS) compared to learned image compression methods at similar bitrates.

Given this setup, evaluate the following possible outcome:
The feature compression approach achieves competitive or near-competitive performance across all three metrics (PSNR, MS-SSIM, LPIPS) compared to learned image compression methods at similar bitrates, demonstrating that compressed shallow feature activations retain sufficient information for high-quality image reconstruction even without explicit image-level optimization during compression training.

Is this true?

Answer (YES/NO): YES